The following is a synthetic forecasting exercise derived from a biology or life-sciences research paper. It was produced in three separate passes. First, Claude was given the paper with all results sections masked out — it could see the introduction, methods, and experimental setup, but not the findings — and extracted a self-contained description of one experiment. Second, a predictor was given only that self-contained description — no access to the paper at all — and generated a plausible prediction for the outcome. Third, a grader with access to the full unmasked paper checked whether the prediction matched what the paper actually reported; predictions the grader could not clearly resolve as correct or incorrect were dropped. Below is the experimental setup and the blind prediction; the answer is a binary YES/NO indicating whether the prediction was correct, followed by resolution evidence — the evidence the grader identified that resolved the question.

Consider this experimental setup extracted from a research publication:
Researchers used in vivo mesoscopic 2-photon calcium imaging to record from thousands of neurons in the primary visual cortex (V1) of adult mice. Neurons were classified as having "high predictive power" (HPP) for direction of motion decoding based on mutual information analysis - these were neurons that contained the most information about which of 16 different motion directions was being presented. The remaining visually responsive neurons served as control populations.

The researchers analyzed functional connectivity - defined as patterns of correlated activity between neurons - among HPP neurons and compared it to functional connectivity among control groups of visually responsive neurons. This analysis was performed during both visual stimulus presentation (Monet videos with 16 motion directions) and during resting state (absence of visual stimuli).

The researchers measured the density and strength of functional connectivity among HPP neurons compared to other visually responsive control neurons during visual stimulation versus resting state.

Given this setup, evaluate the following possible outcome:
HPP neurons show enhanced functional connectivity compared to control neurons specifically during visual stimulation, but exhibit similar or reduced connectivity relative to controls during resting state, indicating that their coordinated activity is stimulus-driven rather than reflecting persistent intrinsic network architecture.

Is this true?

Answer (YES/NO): YES